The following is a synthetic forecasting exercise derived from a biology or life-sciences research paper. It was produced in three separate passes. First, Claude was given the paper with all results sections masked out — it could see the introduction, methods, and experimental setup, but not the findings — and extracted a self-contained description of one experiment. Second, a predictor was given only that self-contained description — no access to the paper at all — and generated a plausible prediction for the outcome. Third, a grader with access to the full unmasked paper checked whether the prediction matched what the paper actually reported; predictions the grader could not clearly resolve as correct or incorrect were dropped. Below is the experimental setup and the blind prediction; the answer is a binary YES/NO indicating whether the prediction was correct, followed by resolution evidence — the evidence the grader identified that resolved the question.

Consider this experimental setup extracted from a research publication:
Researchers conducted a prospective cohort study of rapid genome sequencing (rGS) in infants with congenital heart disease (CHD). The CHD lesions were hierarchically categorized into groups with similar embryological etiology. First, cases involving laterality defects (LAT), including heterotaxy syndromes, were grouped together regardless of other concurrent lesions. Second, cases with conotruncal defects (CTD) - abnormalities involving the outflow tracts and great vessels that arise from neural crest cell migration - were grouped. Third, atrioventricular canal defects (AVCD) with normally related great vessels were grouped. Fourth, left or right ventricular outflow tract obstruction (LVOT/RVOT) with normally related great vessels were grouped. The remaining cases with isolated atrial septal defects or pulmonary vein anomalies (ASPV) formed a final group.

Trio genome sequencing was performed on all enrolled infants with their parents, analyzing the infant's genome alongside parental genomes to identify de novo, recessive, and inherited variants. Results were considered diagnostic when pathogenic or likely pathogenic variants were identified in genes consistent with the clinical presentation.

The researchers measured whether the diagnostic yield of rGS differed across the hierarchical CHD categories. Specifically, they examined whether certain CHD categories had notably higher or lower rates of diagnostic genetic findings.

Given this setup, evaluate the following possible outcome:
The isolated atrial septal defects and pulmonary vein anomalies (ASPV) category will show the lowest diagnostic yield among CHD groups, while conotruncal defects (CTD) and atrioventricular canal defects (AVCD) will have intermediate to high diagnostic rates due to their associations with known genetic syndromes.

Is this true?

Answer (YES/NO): NO